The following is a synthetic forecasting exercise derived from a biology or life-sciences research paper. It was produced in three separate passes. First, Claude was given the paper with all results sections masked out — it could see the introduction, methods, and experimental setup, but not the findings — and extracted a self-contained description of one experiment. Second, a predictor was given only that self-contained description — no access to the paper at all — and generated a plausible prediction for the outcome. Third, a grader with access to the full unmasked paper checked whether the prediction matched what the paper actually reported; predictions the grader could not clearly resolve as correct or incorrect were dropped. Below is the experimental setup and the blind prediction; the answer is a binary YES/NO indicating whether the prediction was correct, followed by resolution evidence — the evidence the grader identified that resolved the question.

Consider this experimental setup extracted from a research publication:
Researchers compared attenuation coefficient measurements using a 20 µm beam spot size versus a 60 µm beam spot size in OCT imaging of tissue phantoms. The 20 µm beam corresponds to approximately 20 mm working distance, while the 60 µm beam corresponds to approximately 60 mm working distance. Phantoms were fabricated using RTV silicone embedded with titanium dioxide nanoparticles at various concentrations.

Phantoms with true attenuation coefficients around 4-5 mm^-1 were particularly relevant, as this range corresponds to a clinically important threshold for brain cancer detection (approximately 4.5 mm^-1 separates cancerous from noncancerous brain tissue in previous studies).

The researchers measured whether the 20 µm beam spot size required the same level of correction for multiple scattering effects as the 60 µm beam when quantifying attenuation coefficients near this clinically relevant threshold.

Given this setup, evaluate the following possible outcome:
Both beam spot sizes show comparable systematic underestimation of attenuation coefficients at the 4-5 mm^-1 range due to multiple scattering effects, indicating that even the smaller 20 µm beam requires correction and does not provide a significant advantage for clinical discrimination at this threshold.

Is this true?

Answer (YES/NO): NO